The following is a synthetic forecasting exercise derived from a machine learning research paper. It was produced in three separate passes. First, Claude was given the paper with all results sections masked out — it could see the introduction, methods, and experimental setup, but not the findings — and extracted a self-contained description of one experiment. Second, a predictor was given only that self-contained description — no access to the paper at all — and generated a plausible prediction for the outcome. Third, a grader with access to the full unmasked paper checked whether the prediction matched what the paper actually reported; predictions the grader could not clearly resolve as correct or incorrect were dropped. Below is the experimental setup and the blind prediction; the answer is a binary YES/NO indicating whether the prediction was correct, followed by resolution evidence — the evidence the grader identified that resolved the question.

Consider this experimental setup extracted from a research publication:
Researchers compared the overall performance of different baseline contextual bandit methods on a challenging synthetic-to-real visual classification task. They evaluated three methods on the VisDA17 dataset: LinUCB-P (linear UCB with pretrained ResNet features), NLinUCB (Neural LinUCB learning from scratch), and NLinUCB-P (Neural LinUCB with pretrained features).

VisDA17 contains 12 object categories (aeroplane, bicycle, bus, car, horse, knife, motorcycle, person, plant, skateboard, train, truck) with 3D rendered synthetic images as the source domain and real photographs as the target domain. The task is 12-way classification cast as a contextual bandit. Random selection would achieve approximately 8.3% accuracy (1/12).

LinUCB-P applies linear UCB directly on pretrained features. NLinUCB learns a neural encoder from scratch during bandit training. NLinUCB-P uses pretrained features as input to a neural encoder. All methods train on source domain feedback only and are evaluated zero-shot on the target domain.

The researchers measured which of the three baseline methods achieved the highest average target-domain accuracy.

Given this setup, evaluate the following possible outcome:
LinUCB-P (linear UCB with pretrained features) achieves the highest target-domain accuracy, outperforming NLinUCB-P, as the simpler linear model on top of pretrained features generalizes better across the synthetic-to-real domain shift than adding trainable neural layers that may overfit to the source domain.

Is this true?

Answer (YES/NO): YES